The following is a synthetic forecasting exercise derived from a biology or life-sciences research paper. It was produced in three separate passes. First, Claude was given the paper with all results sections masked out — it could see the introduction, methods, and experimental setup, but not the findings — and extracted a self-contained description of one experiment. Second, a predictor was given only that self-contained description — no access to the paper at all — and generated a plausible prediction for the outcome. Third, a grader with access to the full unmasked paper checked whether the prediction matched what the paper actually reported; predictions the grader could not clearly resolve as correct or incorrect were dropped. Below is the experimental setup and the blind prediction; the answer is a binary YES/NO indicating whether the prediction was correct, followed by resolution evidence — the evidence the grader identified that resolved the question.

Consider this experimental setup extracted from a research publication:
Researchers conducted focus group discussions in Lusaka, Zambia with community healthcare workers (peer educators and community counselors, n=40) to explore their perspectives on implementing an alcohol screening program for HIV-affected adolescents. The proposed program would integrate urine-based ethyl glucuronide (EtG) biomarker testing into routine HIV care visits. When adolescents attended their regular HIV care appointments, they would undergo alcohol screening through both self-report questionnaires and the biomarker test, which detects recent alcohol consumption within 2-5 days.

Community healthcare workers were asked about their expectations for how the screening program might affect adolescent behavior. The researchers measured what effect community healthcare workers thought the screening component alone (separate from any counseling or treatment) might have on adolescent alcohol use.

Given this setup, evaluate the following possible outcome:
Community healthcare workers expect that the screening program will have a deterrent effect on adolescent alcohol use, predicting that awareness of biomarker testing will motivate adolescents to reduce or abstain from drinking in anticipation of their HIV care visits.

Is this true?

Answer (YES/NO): YES